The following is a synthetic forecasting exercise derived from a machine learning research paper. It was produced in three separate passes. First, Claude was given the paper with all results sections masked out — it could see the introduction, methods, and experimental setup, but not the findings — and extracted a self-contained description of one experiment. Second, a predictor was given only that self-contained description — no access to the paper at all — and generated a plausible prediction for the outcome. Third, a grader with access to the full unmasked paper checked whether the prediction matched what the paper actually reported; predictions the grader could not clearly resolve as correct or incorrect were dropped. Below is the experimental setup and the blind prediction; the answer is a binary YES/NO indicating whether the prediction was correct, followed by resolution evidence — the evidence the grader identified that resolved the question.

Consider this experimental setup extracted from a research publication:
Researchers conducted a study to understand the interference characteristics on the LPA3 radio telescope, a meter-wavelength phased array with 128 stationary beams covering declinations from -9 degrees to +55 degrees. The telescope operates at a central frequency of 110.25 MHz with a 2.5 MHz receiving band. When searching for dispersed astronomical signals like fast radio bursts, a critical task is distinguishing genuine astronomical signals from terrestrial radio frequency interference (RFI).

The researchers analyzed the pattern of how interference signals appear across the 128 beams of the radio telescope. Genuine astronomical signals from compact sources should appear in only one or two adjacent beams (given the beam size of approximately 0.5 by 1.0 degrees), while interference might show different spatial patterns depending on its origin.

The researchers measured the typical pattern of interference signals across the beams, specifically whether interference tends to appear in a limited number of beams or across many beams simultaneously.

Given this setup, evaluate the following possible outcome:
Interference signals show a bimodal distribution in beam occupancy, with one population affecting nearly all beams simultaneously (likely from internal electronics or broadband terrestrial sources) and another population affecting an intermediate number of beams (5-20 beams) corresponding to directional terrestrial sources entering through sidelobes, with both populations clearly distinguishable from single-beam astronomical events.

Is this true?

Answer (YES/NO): NO